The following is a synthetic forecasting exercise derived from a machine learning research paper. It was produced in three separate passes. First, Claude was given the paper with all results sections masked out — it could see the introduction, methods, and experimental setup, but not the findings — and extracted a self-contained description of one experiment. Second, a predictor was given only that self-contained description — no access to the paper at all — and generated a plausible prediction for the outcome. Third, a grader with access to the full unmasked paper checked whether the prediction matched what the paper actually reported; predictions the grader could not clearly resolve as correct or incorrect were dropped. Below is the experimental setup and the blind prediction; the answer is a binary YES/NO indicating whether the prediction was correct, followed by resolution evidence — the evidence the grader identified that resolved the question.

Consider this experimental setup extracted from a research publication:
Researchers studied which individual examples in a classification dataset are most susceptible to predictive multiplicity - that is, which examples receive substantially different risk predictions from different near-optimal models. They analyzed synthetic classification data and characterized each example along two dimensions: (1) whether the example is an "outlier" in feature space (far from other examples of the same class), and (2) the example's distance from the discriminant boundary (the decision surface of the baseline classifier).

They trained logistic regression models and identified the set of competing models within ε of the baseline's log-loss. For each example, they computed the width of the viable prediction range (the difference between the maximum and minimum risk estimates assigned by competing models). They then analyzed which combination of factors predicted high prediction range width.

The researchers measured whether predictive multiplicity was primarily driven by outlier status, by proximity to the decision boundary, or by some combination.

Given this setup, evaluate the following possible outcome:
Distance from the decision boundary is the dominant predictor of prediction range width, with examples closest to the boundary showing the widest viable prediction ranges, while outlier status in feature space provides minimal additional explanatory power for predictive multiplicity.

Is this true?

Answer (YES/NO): NO